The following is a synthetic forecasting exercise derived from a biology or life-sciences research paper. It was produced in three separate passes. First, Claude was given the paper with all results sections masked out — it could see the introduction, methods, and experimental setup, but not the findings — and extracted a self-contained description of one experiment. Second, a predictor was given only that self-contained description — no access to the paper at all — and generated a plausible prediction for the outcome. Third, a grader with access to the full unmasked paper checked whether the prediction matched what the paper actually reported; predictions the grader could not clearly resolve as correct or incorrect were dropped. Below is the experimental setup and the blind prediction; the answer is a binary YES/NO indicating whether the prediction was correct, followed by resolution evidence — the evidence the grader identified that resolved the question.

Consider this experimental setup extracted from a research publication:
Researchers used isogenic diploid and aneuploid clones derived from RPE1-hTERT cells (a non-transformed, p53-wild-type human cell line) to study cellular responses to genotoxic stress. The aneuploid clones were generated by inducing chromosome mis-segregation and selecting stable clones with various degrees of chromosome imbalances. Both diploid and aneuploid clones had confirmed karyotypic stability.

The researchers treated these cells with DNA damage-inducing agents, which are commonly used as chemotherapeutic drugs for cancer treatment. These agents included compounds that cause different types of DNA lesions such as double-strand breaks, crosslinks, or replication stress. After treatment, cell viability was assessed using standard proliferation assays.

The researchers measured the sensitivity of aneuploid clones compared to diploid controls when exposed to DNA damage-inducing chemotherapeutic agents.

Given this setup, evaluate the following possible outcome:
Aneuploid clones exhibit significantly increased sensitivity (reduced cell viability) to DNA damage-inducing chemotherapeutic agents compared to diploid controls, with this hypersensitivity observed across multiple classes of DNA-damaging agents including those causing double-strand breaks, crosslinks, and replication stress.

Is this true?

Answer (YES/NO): NO